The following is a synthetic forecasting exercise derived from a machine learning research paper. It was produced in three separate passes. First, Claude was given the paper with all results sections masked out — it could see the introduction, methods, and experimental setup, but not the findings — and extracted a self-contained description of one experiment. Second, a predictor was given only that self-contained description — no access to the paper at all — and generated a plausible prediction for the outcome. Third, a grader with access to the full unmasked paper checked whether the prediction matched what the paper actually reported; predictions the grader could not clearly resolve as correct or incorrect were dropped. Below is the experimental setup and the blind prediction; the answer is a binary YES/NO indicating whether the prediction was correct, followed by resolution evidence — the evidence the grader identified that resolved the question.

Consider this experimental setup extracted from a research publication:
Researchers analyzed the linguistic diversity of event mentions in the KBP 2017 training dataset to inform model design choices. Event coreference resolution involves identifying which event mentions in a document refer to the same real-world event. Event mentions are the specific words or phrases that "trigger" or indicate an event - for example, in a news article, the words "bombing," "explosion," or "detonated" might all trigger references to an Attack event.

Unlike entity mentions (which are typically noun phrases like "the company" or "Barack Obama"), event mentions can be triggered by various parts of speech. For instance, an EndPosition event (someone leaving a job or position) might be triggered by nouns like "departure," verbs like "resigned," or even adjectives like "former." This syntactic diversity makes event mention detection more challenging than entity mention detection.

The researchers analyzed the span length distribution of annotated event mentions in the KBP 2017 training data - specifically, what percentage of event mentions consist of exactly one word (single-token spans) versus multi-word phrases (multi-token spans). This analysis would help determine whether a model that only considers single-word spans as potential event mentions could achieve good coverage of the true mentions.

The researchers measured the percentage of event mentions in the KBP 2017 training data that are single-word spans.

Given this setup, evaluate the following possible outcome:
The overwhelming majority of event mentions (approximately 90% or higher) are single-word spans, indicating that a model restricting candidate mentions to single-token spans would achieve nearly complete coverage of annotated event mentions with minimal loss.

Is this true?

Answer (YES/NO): YES